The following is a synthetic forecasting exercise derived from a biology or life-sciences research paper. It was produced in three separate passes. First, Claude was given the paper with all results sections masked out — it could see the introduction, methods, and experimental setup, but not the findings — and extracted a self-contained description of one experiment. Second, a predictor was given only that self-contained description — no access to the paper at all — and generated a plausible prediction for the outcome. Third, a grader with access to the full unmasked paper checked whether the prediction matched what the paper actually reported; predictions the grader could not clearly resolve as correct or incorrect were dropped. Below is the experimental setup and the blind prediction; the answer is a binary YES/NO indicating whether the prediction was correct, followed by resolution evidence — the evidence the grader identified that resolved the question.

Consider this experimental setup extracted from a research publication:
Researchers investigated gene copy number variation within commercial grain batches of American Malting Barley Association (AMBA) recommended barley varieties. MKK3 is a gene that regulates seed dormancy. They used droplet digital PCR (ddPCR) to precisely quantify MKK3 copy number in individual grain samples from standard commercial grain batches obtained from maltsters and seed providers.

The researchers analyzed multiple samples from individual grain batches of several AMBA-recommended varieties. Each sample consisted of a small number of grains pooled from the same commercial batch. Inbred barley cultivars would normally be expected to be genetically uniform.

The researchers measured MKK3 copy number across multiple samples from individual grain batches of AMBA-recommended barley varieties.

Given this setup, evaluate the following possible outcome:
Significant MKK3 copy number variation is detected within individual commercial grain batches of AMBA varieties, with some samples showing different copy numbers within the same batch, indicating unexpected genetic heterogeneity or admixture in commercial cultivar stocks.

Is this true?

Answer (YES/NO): YES